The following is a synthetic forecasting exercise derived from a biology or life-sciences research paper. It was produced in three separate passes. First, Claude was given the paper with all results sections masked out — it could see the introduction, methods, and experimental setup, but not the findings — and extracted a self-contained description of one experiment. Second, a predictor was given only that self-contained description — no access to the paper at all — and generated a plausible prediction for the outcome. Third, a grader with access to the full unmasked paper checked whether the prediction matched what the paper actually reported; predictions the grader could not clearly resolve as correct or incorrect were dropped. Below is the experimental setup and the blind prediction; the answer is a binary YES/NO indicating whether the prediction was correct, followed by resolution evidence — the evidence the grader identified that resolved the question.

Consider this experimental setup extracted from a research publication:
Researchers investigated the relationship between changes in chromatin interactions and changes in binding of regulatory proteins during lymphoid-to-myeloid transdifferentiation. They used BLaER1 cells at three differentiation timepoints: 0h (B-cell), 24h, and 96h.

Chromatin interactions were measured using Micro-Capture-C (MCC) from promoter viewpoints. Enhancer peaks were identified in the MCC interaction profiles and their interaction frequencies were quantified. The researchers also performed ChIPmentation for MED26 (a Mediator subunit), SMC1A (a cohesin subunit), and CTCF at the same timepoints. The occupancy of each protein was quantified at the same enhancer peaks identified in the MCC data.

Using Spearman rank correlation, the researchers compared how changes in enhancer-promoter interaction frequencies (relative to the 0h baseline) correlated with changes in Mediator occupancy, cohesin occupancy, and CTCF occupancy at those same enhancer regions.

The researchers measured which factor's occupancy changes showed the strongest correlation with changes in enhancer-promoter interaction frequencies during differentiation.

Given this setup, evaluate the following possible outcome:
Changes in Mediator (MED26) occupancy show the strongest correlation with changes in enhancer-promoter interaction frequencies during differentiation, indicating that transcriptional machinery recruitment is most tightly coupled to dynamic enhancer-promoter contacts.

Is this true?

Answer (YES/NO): NO